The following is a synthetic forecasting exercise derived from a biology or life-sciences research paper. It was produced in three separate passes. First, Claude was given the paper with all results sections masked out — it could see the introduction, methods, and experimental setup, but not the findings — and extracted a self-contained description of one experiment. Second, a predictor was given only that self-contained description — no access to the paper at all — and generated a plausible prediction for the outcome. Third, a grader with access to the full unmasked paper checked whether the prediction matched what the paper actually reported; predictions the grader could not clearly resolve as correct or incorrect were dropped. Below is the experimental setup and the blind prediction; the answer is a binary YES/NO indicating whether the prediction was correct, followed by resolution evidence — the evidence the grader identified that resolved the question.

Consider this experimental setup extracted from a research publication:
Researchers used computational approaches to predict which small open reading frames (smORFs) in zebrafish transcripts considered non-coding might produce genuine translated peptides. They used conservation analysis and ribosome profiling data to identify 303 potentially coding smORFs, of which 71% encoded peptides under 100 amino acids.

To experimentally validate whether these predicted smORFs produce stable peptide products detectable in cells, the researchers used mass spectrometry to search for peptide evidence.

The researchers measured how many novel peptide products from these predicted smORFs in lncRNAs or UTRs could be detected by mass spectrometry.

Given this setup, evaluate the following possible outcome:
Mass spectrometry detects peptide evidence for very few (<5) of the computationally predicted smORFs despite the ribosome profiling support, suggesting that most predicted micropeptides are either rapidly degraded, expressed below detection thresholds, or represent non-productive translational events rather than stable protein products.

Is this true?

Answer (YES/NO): NO